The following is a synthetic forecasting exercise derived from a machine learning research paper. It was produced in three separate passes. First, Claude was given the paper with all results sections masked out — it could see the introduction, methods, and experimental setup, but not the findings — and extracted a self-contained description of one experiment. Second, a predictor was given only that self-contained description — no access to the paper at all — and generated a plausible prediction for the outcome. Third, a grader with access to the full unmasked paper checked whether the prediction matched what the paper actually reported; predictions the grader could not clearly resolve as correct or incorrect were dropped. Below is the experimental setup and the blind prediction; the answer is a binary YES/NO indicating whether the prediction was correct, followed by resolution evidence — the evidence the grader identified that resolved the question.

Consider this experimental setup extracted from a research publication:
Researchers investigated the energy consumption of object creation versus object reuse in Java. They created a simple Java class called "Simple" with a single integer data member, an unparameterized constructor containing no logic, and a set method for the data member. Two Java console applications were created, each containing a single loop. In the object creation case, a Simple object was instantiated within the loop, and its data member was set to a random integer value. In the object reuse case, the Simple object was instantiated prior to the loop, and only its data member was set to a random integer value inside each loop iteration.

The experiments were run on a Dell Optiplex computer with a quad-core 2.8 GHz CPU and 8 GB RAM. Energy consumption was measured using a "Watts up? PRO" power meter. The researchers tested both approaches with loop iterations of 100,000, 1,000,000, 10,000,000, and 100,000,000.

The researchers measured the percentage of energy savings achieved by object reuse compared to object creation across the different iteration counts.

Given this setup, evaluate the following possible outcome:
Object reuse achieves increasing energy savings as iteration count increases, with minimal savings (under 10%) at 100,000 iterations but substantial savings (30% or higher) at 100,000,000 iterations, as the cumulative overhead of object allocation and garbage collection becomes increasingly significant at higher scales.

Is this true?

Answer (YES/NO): NO